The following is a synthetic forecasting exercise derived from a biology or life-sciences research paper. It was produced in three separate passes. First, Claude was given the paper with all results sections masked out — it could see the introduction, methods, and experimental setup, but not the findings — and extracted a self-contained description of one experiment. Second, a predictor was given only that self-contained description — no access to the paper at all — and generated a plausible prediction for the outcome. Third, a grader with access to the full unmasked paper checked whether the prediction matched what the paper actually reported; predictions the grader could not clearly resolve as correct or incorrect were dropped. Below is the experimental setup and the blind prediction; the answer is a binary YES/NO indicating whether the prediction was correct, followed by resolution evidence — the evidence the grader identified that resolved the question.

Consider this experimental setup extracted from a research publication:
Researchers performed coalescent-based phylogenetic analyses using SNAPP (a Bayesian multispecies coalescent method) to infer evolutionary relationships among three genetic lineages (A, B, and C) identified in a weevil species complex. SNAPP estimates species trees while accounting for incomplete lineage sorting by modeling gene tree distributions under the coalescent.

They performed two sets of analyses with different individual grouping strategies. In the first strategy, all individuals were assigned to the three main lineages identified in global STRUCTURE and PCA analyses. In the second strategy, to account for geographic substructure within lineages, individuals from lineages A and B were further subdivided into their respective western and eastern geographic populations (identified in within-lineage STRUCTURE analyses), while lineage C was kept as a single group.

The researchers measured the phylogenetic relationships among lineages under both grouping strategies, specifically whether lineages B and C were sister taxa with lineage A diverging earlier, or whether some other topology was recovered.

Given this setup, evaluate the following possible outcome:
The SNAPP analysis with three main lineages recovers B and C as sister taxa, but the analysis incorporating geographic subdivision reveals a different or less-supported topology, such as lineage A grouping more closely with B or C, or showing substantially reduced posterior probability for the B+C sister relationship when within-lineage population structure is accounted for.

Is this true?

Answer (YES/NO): NO